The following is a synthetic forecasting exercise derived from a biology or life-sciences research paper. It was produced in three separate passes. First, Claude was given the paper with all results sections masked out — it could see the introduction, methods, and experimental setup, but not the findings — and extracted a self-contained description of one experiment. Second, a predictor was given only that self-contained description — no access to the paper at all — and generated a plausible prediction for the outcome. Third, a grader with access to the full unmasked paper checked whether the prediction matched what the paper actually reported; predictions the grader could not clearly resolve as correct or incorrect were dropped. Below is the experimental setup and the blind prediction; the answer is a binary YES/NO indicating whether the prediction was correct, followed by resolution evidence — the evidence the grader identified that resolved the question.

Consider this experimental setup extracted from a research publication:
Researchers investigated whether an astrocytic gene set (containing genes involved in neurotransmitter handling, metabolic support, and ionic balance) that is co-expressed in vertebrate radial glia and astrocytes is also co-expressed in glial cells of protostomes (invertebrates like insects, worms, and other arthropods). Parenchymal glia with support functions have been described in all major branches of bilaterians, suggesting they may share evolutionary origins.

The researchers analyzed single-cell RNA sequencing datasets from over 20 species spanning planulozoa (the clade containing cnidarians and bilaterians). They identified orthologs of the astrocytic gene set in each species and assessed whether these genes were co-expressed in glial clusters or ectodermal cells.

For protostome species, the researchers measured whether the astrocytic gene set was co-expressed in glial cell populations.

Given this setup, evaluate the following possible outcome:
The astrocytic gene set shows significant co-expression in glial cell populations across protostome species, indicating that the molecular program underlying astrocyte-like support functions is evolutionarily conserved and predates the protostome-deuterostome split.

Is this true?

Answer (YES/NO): NO